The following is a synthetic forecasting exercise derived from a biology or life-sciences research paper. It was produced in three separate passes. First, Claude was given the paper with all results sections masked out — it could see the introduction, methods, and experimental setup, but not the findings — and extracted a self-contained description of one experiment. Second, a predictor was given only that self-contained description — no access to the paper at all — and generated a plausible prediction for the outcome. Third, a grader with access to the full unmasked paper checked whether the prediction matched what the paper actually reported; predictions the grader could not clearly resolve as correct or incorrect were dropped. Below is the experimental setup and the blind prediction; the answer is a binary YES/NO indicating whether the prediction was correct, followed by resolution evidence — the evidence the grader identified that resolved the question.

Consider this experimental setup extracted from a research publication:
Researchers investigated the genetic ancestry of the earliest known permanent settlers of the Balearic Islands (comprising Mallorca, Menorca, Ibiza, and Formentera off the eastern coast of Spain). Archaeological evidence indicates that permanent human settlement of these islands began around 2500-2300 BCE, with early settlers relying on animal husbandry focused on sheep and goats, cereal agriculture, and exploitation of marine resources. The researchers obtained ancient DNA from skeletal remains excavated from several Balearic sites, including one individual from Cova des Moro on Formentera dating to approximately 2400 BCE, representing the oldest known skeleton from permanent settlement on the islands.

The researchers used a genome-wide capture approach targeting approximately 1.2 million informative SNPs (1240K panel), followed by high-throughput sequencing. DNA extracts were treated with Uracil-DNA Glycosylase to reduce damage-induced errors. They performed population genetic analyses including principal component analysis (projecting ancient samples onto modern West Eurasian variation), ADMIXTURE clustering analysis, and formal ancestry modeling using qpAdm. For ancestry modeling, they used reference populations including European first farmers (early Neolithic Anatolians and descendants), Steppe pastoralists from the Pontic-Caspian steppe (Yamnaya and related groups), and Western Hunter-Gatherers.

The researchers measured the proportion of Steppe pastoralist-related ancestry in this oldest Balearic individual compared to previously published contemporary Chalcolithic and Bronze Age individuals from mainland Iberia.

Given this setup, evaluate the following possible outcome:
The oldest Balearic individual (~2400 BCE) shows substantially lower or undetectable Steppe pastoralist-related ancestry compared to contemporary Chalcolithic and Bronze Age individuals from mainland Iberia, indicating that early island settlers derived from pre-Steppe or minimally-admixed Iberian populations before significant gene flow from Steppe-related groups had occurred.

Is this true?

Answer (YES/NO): NO